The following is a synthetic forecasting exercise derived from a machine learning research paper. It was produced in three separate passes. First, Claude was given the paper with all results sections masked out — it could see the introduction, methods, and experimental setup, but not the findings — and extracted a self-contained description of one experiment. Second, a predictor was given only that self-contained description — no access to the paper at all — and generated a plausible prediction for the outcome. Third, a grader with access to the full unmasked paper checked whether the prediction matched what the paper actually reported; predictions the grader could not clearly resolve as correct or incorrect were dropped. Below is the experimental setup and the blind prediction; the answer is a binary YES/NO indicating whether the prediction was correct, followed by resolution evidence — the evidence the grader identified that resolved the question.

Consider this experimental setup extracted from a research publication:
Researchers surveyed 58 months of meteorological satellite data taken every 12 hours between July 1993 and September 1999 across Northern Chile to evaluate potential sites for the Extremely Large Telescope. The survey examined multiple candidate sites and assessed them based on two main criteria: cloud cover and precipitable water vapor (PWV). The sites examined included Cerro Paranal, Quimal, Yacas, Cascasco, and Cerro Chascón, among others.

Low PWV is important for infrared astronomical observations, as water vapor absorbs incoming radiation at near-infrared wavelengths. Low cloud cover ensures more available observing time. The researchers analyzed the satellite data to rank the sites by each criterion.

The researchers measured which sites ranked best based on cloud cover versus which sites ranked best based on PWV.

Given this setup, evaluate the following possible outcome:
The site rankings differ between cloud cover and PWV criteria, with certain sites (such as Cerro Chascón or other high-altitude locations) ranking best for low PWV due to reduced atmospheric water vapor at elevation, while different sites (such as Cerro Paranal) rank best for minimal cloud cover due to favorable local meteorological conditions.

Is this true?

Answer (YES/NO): YES